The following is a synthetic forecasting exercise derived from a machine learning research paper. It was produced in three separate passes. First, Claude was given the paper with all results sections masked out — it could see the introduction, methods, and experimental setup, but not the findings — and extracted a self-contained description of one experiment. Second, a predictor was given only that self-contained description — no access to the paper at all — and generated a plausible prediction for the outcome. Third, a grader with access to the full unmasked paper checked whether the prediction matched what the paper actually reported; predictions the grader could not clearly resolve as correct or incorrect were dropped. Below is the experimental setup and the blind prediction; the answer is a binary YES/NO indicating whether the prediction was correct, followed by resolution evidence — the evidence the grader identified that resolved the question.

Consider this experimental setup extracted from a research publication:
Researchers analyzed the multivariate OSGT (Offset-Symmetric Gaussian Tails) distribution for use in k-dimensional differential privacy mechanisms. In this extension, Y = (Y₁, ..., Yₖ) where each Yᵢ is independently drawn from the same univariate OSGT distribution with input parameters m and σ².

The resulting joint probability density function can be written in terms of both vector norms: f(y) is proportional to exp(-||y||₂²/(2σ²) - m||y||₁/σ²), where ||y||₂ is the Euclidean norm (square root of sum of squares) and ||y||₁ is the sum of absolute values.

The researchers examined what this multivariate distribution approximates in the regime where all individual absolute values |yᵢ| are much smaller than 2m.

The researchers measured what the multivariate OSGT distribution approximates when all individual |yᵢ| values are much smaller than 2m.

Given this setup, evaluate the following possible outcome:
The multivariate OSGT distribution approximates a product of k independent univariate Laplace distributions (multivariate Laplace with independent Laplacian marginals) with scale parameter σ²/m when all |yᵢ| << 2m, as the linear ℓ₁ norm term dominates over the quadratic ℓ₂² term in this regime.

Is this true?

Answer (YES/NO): YES